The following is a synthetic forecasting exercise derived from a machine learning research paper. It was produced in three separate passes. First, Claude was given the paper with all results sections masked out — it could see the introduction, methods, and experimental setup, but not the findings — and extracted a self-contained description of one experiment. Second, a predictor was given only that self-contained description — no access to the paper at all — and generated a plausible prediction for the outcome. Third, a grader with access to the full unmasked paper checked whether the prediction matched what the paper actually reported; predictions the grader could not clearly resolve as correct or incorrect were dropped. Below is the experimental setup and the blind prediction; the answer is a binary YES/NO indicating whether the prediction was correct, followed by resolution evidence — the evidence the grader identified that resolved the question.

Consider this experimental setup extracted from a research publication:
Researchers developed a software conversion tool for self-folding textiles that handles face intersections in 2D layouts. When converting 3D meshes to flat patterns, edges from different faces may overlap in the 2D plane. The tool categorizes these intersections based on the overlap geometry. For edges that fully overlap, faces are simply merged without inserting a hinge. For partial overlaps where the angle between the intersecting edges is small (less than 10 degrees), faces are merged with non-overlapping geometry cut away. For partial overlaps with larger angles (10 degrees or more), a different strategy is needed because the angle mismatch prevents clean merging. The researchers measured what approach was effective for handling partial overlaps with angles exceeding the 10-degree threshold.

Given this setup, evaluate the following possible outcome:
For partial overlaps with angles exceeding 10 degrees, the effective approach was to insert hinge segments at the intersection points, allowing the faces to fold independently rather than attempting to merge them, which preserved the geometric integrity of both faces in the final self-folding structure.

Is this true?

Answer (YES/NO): YES